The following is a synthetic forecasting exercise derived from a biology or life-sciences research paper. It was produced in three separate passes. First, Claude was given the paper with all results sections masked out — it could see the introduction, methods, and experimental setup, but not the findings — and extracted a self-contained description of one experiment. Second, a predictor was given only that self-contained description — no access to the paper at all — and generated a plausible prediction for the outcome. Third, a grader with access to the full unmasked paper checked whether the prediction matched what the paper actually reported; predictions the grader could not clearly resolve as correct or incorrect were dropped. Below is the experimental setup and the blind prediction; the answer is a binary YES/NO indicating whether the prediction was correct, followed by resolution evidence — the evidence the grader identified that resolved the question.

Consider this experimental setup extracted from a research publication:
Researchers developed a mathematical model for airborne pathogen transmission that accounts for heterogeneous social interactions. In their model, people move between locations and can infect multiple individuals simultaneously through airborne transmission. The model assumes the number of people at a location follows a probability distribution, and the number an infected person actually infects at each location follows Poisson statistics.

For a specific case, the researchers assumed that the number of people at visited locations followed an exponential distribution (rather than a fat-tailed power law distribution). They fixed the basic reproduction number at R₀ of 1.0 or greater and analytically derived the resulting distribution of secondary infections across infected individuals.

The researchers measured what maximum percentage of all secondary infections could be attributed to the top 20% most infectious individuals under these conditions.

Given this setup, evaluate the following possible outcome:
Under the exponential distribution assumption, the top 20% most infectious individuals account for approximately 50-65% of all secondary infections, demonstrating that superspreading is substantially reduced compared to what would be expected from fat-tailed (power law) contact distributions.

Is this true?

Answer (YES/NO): YES